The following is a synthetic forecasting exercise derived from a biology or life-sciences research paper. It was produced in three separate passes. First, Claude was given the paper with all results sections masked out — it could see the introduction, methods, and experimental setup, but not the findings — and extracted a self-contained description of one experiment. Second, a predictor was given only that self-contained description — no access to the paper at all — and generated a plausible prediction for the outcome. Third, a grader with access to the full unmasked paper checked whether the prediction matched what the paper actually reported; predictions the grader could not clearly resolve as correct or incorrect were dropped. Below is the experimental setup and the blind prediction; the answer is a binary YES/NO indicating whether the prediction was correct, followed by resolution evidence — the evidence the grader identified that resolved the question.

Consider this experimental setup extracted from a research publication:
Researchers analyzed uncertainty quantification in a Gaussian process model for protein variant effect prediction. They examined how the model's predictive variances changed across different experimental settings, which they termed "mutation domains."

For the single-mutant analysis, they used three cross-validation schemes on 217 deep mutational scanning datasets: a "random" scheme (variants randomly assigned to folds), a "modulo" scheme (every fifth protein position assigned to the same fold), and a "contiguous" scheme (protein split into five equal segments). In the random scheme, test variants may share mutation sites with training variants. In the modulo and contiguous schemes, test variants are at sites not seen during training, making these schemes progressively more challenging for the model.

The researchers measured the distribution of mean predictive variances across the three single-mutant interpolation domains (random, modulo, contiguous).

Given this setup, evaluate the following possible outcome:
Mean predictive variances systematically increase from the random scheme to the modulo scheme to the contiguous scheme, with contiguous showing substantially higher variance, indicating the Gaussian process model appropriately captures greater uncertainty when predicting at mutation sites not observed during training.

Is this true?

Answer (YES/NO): YES